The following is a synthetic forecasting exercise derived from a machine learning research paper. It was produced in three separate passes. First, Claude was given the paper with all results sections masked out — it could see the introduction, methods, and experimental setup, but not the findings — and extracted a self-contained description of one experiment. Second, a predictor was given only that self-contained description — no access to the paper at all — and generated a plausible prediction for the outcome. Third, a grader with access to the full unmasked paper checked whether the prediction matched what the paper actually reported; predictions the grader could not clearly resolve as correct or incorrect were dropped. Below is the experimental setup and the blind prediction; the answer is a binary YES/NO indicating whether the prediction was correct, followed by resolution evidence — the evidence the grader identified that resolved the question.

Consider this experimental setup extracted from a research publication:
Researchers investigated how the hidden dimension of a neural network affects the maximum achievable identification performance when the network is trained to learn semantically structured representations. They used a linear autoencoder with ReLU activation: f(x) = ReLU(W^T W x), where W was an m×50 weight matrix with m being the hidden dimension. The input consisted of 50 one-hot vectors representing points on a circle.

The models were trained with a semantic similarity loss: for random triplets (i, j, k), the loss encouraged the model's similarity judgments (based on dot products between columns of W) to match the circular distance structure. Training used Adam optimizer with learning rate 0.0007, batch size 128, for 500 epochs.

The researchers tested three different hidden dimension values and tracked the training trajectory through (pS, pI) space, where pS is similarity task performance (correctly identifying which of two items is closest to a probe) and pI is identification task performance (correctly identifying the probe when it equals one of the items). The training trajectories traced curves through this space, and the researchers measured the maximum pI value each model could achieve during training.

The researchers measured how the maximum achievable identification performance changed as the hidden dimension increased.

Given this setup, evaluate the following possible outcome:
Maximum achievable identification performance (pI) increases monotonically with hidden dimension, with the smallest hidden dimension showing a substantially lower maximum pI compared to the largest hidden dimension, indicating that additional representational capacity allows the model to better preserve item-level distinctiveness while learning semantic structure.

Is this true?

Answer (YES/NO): YES